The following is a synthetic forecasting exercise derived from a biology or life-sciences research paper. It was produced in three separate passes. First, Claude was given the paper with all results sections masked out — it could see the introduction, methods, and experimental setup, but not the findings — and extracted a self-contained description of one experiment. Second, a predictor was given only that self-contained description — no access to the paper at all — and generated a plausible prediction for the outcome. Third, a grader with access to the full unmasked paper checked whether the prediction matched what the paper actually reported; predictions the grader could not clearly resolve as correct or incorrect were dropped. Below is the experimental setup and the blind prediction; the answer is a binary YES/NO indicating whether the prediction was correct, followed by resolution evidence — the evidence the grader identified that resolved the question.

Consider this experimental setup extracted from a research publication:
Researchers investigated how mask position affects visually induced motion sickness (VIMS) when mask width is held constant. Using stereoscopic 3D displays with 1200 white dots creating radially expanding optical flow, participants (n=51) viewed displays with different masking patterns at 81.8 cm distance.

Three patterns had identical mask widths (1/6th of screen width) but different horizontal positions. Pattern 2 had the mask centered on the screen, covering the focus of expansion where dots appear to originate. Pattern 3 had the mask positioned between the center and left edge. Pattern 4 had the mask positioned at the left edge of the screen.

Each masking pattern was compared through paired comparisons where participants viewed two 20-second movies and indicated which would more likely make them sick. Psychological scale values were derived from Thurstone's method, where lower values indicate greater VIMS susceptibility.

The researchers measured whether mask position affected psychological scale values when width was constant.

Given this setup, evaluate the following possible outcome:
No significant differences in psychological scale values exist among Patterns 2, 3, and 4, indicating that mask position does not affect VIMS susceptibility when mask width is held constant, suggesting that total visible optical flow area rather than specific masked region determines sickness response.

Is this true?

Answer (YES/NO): NO